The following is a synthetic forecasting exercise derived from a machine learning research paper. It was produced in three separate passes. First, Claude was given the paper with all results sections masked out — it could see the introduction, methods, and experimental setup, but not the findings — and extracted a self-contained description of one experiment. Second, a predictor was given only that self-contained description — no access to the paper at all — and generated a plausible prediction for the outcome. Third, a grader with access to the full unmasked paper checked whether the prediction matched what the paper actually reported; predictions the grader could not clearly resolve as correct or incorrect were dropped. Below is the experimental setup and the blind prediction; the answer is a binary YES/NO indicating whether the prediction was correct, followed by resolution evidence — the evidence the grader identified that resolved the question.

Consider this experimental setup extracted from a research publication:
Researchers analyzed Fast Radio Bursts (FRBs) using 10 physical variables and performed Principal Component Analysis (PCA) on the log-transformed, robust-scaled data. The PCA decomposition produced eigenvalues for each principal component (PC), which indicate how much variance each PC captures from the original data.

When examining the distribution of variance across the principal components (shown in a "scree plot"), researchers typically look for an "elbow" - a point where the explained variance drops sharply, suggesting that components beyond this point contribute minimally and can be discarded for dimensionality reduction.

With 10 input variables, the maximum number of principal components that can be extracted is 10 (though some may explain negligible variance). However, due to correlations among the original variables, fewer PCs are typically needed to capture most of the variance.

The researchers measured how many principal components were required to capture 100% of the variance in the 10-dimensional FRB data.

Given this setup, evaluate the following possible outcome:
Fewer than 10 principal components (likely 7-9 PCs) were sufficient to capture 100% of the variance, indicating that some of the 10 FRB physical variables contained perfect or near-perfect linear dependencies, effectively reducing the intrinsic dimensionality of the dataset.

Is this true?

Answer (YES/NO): YES